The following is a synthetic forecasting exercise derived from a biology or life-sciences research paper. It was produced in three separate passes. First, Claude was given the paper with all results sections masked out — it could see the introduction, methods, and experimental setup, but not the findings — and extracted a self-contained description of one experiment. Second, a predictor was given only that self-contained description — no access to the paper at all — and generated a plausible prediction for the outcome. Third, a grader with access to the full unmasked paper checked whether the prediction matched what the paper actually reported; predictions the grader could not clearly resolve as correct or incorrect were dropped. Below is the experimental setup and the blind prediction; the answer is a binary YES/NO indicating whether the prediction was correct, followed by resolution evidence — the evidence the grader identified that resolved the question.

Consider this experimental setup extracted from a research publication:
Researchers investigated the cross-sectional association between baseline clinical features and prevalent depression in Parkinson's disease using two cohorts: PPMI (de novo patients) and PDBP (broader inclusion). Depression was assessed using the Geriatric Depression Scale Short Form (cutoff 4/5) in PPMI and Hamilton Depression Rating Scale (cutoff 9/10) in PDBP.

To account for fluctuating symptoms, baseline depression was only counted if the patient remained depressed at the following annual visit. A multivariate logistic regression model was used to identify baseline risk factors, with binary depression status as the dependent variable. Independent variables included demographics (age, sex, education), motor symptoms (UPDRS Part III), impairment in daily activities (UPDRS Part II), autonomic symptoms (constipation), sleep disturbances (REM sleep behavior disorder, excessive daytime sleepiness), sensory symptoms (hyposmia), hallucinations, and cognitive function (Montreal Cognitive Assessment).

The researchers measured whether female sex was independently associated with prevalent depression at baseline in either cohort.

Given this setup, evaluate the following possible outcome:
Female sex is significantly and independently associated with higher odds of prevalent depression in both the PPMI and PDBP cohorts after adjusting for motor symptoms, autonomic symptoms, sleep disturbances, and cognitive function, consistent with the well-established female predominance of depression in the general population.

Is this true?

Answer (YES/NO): NO